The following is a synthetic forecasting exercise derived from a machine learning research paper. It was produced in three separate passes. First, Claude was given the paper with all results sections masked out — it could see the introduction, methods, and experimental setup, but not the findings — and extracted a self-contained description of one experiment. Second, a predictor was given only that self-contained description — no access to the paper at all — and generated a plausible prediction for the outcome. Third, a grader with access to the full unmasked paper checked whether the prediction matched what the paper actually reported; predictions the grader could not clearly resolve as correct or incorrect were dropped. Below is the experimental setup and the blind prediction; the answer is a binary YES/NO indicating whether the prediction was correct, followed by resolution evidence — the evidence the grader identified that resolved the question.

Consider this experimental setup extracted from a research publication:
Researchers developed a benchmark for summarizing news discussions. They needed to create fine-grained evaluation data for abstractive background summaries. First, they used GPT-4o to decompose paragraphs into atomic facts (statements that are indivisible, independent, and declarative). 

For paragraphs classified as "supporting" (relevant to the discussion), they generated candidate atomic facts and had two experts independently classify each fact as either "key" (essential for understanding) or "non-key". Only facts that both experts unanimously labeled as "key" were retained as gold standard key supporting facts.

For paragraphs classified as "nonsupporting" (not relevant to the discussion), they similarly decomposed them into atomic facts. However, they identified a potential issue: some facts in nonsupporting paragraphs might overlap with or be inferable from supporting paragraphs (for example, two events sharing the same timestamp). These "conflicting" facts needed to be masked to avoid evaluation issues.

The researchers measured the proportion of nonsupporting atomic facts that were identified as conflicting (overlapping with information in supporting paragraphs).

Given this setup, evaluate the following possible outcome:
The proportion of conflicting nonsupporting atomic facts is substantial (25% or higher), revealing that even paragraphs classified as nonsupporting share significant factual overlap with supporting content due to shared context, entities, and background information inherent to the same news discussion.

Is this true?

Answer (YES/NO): NO